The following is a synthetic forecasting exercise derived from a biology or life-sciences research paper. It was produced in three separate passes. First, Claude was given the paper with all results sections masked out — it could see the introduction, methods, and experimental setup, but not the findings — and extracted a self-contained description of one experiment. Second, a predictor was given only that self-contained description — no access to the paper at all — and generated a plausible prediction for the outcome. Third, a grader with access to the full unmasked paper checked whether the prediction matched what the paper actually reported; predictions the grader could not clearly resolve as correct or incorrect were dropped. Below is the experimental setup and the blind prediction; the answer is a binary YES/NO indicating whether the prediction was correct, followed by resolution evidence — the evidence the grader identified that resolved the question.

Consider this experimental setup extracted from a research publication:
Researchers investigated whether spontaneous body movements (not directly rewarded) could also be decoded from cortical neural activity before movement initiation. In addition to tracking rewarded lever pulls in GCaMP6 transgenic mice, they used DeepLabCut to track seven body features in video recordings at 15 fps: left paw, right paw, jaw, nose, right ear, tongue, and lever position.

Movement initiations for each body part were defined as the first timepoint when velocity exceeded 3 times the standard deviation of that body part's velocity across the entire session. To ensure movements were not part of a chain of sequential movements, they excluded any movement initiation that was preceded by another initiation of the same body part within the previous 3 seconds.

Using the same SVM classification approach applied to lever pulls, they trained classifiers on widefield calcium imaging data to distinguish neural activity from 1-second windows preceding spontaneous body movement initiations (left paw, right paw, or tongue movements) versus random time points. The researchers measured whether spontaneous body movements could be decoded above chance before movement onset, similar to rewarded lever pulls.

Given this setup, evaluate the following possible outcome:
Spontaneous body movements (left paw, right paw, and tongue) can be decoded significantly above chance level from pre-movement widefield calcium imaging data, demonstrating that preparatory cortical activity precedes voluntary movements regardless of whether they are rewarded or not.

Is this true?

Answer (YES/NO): YES